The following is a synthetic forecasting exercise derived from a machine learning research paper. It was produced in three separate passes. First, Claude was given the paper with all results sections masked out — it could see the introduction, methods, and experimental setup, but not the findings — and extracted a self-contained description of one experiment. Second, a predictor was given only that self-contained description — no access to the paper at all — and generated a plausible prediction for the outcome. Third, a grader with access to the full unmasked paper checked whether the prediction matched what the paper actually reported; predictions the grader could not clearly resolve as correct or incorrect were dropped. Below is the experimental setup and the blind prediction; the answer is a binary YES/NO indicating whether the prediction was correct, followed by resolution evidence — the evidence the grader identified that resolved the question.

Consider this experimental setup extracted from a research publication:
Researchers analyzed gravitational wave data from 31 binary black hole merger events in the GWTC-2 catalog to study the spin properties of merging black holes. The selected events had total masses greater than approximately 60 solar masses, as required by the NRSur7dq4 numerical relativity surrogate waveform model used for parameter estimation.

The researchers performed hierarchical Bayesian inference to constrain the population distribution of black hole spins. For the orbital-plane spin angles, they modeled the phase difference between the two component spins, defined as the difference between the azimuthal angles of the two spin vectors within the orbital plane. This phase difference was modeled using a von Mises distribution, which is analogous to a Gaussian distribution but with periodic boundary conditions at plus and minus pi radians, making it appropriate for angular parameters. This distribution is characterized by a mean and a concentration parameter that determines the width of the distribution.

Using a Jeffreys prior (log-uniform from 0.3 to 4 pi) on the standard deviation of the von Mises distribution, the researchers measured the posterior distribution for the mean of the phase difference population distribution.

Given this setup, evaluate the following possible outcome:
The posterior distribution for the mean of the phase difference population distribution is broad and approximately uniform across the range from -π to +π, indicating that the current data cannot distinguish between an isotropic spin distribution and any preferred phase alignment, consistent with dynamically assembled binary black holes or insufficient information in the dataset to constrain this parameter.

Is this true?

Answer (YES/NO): NO